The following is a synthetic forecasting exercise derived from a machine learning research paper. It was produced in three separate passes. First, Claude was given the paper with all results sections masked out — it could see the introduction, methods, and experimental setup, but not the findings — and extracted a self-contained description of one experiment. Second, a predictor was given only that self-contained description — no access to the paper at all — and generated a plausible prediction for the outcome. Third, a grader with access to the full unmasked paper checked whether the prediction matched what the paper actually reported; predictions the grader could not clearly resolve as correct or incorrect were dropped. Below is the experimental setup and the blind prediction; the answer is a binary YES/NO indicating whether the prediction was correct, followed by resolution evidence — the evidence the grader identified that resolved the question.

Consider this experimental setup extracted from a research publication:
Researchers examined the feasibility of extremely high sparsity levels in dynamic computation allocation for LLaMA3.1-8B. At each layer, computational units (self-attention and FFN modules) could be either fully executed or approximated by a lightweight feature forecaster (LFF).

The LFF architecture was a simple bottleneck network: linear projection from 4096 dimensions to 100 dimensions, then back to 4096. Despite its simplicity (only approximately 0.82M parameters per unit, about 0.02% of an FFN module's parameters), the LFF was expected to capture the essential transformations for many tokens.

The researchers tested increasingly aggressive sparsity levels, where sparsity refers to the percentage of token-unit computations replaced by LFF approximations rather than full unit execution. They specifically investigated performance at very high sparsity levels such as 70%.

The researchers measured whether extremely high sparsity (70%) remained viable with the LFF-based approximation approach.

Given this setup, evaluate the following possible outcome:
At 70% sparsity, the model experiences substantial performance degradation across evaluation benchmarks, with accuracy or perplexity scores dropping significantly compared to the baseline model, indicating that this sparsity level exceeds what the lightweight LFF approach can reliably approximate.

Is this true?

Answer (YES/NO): YES